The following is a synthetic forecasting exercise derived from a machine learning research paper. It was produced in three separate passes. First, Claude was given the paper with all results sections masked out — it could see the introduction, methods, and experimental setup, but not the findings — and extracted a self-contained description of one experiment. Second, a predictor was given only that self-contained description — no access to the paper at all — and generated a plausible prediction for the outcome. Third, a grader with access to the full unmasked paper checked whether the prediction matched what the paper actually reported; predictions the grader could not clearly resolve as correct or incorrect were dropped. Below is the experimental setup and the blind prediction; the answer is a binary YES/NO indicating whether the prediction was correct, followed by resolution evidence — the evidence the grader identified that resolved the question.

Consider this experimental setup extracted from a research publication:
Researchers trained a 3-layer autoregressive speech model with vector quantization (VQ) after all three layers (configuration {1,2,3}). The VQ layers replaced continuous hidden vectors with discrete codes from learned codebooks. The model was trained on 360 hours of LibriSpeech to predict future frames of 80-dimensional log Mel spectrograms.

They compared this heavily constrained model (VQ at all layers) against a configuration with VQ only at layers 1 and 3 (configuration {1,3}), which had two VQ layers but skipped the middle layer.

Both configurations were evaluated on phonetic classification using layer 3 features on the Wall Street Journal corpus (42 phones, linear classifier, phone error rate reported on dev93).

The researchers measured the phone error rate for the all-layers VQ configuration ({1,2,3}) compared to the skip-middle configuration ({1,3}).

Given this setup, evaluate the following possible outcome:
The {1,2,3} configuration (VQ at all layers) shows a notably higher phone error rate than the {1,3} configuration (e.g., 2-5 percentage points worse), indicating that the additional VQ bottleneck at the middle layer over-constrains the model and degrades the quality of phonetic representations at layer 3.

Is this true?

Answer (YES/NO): NO